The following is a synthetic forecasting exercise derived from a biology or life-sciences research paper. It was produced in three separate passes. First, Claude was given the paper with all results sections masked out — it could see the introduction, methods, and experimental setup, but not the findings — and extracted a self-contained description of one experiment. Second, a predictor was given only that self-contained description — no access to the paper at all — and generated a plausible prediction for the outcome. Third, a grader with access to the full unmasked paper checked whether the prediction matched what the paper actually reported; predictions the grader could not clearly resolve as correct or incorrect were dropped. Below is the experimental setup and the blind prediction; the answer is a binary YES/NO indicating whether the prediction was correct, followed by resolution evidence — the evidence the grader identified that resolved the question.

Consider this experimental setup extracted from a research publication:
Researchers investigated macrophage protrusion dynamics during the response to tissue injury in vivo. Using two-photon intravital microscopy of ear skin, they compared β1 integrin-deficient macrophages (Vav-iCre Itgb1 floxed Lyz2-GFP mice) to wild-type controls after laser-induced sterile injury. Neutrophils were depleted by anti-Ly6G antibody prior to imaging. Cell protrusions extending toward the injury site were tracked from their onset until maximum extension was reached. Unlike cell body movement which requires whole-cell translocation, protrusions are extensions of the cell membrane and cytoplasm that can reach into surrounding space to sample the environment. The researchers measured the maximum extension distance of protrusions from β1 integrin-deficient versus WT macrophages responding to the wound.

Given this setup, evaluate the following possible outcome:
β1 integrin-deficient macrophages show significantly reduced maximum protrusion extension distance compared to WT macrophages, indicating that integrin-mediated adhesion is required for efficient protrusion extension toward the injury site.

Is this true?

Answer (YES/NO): NO